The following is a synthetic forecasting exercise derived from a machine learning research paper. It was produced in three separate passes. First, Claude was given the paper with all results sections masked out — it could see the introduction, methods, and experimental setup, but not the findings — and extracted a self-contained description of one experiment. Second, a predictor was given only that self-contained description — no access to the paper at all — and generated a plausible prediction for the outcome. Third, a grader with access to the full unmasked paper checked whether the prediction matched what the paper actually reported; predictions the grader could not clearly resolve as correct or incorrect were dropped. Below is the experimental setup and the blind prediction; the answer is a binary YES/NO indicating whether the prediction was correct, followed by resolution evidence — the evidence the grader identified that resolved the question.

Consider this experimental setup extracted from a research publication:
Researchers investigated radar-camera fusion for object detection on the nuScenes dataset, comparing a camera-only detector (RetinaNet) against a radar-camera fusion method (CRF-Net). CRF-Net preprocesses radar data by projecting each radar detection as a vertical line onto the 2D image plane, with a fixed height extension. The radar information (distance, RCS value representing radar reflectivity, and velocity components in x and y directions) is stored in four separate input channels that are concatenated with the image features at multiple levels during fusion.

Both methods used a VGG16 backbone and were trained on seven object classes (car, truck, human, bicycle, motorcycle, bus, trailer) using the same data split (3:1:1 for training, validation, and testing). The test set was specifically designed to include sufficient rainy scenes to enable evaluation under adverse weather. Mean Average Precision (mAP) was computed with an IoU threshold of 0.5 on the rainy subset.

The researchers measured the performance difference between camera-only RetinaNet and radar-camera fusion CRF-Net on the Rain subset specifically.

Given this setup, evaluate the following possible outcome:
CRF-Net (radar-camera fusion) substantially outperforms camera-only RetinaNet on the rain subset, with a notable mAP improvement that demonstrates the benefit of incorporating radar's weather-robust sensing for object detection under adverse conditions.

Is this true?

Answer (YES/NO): NO